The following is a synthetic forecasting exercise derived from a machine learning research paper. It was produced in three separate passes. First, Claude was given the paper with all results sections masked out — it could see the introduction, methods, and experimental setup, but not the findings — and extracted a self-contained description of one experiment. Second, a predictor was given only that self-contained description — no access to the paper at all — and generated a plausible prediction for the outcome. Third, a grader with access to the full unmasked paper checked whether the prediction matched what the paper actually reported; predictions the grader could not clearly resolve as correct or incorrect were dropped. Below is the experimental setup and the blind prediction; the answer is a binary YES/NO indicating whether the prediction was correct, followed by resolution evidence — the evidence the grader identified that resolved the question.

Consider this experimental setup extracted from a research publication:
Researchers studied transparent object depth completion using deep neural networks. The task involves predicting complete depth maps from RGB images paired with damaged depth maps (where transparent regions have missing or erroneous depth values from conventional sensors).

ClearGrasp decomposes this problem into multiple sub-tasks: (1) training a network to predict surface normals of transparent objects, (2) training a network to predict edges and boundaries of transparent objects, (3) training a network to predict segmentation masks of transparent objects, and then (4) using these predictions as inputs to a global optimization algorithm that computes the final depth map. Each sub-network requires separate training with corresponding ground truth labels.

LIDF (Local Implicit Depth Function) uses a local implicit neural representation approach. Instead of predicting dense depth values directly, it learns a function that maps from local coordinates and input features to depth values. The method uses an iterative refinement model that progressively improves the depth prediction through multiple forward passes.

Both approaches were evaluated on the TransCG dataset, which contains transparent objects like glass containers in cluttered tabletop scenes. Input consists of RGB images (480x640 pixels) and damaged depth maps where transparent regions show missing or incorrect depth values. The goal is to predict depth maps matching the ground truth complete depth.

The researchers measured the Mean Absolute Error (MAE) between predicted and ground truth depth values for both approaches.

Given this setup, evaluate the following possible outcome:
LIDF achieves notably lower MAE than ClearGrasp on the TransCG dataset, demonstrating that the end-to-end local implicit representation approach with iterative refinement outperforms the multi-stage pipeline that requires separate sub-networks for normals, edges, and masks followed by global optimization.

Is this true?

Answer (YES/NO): YES